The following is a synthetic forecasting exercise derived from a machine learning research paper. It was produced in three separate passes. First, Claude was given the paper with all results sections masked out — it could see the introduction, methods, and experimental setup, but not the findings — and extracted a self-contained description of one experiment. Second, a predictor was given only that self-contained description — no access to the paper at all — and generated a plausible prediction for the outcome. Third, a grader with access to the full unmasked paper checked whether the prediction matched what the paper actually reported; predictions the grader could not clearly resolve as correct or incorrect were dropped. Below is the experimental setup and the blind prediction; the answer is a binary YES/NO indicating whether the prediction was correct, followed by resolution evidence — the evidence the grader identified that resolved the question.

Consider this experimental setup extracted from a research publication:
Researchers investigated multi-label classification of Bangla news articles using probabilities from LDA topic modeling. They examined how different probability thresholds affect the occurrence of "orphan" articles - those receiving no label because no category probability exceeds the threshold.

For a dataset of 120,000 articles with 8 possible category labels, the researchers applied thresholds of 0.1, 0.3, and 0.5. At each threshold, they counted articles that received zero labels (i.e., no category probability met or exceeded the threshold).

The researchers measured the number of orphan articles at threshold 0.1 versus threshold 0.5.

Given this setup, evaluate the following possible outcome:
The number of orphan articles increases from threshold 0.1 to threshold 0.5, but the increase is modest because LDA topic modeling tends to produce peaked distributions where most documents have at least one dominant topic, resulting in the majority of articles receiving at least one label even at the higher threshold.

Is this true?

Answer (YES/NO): NO